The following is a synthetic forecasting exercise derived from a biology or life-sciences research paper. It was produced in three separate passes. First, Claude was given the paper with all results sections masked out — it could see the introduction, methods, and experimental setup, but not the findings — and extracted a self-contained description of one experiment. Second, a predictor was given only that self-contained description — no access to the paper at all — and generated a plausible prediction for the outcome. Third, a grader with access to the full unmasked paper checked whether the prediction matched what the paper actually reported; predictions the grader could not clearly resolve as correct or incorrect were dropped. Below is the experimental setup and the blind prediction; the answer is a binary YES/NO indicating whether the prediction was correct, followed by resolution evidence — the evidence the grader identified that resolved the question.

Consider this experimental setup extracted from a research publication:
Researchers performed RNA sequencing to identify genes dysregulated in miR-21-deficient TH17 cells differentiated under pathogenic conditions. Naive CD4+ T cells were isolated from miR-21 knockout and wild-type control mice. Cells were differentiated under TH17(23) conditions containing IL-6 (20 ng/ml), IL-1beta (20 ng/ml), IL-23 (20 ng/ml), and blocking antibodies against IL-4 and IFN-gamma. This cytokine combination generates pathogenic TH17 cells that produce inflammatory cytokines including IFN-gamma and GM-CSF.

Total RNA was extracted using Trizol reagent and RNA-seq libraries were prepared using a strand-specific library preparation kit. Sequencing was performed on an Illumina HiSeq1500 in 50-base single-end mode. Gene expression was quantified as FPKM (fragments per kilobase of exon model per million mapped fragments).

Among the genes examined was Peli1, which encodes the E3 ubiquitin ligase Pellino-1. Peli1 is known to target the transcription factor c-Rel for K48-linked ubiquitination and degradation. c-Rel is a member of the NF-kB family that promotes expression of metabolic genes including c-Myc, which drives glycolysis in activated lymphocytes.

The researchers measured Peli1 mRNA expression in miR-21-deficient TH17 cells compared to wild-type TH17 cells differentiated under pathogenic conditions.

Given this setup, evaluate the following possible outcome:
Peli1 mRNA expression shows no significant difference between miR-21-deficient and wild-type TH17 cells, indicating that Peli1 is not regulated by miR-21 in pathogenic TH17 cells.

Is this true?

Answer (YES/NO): NO